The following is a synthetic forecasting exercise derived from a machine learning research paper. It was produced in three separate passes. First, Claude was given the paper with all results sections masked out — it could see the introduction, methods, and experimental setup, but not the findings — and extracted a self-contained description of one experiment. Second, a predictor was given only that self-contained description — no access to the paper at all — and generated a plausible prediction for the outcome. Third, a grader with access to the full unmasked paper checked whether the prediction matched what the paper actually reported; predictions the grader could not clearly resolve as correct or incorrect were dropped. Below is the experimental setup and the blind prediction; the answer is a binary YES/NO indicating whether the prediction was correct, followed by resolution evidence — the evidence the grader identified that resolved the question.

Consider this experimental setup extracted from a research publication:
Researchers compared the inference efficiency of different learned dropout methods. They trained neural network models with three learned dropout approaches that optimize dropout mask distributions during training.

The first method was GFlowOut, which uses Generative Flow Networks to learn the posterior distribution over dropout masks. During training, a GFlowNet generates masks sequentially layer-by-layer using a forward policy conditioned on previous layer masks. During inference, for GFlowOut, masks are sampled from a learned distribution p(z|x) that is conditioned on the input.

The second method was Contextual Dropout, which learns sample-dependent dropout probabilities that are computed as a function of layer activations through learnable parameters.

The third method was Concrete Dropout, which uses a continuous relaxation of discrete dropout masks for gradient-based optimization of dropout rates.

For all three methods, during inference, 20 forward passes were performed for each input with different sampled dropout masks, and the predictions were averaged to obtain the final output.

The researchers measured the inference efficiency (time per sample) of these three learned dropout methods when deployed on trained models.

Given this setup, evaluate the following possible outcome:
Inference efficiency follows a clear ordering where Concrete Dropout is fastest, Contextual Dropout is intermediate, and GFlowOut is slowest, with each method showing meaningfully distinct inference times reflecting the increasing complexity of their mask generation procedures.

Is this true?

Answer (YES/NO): NO